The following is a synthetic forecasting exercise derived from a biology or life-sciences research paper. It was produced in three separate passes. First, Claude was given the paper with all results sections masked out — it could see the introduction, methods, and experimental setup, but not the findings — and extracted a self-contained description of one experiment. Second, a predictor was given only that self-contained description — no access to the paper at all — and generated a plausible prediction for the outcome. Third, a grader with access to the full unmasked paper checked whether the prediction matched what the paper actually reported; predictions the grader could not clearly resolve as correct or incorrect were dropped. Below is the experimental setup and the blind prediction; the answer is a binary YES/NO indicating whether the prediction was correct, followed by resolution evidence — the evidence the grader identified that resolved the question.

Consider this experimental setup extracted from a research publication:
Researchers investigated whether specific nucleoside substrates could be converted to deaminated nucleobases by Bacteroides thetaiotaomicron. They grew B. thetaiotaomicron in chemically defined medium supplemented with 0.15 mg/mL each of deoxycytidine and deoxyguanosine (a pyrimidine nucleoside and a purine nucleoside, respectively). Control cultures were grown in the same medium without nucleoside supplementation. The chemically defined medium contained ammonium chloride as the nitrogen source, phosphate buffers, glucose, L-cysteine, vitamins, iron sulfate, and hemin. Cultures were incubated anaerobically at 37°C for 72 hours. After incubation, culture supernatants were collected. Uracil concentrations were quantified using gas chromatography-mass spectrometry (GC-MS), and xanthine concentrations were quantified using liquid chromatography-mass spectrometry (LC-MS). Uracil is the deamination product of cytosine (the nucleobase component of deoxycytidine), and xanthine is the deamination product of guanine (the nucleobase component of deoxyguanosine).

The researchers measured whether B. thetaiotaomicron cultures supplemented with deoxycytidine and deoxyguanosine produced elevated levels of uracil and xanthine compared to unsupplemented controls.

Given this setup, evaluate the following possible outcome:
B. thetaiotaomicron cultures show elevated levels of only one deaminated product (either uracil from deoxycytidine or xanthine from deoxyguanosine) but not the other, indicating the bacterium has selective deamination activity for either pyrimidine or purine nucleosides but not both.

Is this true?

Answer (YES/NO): NO